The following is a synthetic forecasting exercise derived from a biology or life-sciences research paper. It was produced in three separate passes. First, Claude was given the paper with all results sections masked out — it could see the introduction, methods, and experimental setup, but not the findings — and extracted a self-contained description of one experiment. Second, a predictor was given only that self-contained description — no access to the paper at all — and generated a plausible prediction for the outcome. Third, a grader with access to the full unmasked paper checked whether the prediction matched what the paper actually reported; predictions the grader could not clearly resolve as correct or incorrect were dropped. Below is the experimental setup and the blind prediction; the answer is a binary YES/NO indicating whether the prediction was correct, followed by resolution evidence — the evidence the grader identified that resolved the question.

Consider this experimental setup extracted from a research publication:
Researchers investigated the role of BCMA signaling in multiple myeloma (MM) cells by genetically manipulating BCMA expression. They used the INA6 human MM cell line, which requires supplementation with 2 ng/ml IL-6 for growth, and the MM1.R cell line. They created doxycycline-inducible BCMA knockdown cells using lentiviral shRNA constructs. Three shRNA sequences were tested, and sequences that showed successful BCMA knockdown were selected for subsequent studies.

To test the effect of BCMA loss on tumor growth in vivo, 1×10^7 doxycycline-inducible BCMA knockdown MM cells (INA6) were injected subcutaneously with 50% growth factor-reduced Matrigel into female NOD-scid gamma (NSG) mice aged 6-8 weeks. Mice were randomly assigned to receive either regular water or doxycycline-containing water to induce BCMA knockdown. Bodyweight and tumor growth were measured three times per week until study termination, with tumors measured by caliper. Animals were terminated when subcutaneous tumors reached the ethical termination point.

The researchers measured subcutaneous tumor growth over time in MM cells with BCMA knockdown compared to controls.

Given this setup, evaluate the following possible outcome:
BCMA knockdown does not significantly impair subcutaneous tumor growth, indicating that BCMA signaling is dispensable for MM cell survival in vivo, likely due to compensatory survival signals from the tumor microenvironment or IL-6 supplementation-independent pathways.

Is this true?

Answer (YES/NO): NO